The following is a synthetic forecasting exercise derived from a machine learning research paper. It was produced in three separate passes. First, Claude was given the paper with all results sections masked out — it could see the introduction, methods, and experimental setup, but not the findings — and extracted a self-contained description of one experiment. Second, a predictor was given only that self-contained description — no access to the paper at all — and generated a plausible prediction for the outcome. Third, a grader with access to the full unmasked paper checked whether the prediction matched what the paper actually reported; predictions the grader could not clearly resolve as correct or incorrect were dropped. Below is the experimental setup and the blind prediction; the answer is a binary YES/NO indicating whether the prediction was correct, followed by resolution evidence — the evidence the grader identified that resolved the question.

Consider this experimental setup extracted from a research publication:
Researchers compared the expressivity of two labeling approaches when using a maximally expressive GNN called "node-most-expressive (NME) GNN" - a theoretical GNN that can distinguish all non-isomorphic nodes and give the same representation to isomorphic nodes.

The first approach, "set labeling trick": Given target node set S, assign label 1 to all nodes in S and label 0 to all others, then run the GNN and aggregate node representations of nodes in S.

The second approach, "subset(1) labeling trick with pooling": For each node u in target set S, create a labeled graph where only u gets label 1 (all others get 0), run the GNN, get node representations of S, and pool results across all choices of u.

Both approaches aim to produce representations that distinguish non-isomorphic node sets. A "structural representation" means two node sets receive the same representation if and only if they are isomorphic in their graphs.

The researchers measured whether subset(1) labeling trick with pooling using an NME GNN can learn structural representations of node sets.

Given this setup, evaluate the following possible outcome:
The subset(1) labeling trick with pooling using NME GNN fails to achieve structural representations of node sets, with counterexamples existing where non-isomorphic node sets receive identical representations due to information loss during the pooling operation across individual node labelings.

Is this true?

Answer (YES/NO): YES